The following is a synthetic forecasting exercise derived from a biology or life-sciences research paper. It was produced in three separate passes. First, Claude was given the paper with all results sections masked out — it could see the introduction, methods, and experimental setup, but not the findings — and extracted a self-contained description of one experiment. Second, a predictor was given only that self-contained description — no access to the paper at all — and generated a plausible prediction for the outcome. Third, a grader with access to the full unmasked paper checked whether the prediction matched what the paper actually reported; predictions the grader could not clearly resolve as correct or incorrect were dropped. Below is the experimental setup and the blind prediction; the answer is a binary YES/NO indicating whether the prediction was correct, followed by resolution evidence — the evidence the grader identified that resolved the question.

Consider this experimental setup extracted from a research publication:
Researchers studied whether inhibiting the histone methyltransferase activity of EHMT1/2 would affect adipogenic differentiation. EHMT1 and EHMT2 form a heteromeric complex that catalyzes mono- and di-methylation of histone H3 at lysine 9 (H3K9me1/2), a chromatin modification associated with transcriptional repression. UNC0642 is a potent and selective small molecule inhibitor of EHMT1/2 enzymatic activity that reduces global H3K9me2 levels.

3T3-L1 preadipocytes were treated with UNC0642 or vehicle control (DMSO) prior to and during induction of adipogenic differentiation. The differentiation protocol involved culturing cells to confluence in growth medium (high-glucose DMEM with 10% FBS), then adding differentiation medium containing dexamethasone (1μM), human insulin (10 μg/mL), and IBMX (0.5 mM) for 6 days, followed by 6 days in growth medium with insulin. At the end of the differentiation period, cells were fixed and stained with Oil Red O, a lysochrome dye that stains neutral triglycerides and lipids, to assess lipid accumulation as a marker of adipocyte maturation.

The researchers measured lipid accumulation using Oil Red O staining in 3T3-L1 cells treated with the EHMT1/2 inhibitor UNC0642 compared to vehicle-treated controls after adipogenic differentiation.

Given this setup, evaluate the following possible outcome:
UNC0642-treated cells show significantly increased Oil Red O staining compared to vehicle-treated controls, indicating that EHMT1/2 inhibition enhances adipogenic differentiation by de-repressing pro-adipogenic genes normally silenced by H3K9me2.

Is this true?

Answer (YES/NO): YES